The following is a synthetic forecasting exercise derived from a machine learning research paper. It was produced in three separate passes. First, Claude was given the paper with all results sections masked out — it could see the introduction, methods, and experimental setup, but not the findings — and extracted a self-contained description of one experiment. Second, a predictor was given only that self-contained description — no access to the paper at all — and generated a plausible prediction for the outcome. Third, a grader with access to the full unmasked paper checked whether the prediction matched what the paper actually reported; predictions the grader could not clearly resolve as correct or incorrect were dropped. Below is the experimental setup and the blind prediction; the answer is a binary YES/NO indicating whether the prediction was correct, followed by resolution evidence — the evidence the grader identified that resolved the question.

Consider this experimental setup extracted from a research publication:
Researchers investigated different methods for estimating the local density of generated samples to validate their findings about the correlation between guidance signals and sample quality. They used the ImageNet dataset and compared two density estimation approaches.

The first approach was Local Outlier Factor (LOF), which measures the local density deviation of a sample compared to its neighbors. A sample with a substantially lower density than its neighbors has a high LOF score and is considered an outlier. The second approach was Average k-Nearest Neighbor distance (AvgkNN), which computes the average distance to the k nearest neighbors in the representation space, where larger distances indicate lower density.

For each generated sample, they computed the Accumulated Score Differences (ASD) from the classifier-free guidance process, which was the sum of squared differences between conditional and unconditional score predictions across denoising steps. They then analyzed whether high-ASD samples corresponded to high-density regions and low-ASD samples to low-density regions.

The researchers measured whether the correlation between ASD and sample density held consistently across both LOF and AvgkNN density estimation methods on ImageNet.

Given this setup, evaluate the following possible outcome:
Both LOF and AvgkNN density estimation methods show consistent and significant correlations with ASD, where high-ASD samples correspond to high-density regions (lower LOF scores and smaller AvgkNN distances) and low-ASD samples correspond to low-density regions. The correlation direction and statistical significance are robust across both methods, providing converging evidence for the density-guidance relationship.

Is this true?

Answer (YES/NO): NO